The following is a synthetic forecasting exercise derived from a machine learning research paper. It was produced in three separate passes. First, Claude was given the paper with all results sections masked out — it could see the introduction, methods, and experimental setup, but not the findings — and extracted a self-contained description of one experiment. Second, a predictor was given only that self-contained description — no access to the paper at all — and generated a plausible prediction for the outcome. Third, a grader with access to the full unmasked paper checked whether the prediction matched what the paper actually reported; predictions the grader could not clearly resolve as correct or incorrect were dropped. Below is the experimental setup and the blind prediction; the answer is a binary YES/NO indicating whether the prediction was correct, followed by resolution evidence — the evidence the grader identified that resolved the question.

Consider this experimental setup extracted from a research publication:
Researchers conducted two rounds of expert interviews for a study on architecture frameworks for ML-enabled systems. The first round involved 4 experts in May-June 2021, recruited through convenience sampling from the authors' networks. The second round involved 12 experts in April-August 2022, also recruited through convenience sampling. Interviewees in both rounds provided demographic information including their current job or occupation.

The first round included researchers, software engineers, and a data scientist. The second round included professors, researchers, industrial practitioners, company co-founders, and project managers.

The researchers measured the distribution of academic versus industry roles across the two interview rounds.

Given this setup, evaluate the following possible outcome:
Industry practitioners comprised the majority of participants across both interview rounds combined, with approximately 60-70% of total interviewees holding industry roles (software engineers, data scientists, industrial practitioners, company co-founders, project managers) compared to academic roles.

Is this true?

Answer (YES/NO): NO